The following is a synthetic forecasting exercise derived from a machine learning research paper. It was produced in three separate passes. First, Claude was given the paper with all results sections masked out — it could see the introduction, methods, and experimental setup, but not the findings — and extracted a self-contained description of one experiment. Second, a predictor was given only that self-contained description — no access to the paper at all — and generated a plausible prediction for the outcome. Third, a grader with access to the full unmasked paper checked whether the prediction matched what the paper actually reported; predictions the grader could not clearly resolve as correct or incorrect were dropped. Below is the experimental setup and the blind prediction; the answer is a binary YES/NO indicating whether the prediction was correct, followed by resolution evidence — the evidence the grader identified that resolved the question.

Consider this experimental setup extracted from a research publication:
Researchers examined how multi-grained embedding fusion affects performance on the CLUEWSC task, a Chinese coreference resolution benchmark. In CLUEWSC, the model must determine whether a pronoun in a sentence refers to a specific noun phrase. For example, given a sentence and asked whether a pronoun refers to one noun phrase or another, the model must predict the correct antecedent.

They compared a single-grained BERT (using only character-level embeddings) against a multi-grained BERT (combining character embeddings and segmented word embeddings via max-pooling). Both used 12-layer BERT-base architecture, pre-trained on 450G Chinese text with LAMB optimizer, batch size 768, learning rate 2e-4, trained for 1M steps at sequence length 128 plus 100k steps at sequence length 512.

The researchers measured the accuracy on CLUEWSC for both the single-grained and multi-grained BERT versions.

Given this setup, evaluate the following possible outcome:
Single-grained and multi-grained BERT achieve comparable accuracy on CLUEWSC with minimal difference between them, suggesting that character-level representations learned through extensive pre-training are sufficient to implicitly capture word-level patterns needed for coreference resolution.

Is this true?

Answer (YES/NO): NO